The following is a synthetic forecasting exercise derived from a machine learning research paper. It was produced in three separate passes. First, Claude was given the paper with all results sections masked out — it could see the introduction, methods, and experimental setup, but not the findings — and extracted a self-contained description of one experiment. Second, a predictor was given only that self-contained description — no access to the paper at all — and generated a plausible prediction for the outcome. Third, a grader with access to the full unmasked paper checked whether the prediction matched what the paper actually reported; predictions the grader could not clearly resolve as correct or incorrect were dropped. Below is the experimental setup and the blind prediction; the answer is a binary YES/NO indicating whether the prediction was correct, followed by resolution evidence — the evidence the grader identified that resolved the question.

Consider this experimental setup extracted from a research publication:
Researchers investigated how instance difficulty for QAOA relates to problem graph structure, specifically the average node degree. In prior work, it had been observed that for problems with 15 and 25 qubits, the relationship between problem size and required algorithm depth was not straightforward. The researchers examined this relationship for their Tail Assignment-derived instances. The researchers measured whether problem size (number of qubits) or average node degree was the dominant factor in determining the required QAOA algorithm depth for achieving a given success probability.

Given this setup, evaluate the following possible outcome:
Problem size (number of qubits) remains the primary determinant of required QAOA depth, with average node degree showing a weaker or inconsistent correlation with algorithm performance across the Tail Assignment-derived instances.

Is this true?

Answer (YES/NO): NO